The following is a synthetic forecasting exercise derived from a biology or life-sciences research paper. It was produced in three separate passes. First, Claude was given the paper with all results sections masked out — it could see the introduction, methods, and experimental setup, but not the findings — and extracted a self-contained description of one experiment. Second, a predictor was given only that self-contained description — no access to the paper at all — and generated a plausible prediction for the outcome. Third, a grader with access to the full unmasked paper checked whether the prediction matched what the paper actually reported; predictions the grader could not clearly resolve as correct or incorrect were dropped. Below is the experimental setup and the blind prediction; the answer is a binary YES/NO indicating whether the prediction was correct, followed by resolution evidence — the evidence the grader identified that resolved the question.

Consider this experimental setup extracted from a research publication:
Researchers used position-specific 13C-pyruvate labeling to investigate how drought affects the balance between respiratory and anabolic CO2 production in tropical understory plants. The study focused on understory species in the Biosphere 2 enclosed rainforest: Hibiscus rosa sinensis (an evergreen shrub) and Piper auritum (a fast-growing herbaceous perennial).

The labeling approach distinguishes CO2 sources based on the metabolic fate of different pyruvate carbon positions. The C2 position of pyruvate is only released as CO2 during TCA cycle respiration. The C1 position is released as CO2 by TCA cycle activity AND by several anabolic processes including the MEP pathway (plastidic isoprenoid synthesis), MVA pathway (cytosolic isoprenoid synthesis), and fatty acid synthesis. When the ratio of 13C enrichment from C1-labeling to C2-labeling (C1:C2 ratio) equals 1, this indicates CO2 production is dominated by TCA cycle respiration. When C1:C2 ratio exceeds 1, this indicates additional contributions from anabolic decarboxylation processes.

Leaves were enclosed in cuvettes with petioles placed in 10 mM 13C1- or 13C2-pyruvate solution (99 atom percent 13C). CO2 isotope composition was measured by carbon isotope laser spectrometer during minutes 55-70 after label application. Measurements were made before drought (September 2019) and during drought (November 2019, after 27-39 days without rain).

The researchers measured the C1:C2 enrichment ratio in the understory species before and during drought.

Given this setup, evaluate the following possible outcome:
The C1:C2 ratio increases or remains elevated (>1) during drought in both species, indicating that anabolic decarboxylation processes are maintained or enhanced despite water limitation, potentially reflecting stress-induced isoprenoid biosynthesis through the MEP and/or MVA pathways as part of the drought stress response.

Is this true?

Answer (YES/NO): NO